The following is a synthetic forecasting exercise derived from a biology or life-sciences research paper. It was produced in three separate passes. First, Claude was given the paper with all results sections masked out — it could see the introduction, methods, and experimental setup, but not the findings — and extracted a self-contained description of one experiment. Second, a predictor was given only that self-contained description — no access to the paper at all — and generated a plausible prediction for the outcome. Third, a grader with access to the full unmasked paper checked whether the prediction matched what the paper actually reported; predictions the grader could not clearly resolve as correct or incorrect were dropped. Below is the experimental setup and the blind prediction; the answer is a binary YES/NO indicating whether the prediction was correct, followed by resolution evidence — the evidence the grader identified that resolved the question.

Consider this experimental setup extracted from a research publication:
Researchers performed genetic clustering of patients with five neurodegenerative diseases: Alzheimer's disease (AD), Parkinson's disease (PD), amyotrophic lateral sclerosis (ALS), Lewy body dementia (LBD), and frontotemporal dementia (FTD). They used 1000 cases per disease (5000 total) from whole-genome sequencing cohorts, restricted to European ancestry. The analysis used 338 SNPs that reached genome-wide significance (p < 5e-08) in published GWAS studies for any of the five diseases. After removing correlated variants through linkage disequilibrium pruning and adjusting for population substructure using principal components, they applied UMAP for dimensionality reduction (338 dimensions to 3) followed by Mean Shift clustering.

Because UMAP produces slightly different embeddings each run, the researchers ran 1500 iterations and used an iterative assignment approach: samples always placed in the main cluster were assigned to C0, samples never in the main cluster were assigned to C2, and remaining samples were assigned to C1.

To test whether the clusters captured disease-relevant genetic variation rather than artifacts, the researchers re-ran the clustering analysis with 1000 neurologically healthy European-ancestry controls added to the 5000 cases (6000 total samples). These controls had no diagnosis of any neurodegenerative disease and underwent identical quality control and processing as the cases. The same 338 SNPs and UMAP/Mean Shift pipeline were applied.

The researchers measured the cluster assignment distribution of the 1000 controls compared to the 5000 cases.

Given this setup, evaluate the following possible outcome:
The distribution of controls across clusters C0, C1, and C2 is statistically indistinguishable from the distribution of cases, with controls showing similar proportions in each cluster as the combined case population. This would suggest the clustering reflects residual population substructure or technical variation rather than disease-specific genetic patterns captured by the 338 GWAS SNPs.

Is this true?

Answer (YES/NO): NO